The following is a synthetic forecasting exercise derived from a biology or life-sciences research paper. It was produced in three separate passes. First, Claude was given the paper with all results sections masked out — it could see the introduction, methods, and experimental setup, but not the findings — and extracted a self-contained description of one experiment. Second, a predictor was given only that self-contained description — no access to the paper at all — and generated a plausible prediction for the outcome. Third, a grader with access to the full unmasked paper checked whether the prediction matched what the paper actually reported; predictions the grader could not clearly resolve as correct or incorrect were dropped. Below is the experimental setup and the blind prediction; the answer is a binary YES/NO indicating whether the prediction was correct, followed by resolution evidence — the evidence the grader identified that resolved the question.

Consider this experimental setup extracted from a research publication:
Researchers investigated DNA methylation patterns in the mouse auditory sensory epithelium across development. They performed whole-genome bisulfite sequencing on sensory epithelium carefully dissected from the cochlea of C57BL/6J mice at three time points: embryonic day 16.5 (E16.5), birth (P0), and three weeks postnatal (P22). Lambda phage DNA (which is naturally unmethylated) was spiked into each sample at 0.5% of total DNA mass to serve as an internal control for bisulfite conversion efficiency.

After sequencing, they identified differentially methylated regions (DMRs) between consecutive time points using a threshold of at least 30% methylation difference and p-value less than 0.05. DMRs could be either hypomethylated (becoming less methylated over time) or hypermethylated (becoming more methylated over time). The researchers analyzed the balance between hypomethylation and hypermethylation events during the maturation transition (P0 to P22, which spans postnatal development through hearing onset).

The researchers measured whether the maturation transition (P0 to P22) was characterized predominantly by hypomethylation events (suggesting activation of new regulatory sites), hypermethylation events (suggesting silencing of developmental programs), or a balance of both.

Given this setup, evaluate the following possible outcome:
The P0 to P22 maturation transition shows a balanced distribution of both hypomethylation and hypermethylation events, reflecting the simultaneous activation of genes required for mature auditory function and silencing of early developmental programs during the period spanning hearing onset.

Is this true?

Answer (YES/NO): YES